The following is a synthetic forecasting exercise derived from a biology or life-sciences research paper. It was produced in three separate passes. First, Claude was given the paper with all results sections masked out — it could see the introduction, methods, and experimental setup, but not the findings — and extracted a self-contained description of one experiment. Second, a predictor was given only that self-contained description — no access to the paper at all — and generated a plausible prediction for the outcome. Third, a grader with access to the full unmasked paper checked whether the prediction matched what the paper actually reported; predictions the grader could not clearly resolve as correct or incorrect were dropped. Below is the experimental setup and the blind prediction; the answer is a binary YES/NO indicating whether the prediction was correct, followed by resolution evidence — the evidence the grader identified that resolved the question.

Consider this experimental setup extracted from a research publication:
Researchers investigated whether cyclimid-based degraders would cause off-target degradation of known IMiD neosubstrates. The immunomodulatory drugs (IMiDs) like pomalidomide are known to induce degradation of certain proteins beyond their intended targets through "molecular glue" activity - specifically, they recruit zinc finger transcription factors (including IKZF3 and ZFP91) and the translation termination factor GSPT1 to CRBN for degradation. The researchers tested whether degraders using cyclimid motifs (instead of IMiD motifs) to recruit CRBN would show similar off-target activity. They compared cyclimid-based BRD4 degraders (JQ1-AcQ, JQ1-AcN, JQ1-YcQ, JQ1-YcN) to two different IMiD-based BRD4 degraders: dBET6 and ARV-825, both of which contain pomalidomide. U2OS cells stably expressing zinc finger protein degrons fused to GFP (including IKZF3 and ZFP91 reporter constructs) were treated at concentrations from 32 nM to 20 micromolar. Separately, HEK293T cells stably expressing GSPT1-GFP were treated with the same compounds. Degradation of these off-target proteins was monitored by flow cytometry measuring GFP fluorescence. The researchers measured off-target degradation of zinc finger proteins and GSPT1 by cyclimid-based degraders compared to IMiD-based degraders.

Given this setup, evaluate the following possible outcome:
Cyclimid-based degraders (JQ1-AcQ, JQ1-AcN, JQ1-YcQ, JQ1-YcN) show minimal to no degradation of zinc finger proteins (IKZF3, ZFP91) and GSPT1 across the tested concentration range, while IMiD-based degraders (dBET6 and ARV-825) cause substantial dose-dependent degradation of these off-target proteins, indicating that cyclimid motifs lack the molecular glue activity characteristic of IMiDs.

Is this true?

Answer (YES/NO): NO